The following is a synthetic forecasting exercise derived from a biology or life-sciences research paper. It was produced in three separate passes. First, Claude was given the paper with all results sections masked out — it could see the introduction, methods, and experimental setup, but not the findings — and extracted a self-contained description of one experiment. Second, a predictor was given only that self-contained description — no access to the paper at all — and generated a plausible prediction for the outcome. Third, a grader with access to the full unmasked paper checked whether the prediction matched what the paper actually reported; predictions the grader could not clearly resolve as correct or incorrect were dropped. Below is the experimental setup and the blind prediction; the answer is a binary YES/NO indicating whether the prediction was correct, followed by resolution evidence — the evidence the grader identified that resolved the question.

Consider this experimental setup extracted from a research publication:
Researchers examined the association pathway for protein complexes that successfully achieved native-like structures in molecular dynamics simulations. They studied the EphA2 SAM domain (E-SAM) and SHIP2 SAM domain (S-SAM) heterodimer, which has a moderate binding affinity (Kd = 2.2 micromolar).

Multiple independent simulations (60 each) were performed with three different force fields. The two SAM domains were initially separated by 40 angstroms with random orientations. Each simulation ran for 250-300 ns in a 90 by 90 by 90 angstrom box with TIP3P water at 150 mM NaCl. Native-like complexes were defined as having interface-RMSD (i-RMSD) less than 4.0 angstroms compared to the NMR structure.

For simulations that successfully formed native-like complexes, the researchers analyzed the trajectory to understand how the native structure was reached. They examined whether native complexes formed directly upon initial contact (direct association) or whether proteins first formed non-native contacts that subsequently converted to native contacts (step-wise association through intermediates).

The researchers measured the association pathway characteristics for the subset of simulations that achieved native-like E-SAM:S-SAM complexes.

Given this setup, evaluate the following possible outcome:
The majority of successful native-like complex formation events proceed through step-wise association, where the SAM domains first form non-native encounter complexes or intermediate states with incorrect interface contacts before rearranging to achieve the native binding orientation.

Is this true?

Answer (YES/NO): YES